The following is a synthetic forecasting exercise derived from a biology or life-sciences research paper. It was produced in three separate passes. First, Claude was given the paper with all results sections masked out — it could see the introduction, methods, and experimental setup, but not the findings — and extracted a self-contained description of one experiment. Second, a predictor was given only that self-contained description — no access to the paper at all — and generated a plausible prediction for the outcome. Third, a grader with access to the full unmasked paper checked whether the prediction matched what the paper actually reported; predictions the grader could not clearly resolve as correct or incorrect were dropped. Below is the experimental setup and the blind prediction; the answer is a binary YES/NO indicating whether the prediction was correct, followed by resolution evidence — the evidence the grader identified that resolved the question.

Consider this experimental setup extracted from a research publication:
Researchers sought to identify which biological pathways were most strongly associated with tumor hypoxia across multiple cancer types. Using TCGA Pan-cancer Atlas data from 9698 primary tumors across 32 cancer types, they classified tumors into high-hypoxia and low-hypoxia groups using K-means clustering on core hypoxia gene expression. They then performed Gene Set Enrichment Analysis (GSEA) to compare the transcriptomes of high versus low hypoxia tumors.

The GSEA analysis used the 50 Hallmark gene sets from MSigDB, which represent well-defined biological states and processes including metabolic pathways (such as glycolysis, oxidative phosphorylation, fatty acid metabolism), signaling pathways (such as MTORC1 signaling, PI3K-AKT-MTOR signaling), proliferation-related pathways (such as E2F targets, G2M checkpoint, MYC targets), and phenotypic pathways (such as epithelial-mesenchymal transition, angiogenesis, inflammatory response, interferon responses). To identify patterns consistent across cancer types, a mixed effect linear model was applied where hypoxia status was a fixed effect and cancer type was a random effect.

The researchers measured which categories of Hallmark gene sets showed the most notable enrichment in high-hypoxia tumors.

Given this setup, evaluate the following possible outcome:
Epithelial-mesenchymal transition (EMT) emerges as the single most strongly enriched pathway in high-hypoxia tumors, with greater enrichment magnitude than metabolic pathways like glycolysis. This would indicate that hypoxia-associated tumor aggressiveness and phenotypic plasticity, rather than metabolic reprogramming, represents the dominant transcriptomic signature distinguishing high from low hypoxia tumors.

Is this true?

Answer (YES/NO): YES